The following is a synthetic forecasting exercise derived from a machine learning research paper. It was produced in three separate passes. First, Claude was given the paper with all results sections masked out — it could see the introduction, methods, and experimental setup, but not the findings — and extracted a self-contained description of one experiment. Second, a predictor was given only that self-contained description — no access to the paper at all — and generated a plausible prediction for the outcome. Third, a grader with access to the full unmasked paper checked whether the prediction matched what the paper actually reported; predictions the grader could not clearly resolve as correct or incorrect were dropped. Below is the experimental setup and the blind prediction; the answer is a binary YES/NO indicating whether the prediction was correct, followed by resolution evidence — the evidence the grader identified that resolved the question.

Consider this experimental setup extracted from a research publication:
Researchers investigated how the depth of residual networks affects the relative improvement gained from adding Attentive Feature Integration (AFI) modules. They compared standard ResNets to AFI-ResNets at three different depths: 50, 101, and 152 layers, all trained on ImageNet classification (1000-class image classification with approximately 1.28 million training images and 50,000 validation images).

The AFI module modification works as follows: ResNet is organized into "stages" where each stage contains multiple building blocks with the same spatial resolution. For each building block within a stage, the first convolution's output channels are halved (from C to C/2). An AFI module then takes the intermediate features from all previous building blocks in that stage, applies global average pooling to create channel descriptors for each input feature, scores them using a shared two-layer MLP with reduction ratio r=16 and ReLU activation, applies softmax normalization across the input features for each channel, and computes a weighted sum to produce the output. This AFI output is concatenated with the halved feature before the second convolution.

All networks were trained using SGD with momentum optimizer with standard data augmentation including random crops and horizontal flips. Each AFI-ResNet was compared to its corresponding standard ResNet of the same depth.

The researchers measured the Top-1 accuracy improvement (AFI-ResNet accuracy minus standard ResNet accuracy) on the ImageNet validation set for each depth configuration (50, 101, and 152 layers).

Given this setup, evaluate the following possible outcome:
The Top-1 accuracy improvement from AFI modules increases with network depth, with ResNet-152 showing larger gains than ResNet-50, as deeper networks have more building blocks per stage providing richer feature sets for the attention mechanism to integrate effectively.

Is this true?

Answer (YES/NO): NO